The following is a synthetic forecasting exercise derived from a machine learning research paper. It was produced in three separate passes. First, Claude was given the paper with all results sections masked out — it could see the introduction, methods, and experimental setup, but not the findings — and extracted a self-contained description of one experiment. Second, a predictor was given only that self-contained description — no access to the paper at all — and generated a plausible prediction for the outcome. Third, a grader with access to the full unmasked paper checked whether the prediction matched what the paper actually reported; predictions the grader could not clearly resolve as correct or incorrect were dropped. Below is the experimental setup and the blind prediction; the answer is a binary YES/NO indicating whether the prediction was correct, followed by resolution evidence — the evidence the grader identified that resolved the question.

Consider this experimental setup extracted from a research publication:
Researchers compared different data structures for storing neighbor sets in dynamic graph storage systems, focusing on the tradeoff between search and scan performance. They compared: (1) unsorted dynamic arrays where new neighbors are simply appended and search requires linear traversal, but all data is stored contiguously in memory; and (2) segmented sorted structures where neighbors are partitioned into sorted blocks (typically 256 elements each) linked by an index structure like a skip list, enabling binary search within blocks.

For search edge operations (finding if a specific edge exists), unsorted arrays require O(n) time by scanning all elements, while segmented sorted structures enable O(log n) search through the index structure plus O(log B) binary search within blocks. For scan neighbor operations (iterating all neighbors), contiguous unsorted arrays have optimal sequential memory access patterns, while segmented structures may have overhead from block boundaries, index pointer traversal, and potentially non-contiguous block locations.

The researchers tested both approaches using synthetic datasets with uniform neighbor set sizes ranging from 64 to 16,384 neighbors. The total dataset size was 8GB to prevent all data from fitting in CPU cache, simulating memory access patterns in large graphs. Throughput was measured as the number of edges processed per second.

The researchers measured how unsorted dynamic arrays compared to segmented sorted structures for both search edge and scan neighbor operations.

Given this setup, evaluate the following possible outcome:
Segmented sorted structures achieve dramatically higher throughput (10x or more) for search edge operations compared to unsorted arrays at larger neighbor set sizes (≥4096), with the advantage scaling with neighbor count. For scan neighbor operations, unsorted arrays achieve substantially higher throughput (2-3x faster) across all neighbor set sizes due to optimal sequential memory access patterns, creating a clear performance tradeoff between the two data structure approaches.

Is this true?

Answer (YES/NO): NO